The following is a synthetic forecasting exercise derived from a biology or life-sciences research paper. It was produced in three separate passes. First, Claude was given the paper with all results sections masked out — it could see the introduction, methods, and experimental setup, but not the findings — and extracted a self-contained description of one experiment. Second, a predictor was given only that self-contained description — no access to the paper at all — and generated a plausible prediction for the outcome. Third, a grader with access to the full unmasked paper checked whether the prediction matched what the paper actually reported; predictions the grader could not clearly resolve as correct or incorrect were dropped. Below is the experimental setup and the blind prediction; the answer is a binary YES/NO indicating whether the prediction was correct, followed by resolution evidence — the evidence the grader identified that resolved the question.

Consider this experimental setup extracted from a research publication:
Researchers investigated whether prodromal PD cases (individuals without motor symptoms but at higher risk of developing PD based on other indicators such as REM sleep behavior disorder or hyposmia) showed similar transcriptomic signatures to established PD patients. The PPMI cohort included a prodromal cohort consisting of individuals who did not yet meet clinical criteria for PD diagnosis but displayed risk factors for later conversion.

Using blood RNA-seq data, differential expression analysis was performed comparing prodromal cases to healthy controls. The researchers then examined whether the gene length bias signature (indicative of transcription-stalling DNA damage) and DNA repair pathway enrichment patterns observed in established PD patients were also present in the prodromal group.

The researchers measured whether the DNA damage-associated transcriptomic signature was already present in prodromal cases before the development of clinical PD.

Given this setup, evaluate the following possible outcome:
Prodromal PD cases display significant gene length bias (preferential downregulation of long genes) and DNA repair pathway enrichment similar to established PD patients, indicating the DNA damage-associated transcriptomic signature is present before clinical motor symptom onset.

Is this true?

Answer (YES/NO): YES